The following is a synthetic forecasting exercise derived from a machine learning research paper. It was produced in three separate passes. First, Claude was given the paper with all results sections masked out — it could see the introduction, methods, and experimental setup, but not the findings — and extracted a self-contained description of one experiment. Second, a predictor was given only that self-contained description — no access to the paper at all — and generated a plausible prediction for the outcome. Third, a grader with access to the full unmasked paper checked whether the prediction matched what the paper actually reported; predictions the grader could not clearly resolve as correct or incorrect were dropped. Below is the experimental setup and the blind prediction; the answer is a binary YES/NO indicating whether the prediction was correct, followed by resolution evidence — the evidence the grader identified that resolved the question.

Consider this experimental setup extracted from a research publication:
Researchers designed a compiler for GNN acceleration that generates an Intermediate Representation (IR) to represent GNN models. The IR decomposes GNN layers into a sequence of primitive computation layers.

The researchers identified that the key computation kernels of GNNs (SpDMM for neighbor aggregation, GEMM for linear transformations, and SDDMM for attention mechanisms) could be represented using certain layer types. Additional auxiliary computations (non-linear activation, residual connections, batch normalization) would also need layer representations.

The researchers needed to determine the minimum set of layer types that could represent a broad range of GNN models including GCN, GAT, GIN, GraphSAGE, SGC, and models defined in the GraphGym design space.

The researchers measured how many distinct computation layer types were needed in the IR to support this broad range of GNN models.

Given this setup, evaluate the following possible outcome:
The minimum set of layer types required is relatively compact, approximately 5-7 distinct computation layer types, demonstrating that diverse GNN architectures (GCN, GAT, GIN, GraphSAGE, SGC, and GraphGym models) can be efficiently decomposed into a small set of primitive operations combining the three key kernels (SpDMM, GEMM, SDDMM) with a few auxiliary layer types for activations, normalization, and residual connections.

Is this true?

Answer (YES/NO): YES